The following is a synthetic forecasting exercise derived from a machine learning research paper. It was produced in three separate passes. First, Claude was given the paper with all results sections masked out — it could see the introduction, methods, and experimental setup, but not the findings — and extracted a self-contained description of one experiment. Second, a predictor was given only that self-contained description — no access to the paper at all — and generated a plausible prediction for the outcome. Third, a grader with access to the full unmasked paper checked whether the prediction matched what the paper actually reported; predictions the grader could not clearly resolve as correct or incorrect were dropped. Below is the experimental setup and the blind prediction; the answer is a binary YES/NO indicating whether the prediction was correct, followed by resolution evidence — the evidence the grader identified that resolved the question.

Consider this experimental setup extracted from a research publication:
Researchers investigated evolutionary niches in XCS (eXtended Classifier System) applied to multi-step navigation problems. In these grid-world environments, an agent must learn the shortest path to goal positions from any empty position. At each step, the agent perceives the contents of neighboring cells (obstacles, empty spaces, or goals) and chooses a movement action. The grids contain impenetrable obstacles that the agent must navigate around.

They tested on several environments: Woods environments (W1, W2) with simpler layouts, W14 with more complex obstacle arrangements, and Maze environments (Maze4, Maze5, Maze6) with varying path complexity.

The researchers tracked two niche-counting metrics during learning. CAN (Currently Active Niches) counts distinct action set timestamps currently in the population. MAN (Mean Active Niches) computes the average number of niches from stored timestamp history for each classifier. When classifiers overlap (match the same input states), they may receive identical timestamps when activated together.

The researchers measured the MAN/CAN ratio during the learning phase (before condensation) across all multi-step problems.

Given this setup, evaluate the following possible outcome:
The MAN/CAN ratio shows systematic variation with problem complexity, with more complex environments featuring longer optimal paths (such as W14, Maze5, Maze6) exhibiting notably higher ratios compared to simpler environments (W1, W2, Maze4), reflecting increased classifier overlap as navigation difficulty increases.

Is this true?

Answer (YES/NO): NO